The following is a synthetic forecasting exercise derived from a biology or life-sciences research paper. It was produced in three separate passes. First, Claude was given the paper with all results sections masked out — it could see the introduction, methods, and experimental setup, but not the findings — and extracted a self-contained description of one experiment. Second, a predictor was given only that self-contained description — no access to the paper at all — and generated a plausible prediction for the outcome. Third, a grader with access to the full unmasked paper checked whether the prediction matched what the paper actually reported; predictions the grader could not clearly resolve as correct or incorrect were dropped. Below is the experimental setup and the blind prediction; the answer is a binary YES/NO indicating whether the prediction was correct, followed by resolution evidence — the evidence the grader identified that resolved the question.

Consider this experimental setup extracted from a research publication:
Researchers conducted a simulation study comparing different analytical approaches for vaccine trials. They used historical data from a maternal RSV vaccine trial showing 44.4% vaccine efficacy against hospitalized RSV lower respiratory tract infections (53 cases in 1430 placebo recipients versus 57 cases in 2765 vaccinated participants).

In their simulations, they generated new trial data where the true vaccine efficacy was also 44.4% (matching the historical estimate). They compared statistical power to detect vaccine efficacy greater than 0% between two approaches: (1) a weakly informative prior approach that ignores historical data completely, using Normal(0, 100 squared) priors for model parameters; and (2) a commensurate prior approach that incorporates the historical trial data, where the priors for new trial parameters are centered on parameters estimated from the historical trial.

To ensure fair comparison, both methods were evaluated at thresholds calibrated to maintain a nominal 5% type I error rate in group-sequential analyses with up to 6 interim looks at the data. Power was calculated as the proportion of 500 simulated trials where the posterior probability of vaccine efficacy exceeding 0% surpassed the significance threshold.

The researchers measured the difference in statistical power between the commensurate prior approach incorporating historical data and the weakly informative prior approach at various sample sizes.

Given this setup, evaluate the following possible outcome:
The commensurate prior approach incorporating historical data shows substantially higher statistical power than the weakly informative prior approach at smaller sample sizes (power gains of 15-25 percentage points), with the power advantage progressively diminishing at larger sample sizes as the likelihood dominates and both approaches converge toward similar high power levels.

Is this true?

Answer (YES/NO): NO